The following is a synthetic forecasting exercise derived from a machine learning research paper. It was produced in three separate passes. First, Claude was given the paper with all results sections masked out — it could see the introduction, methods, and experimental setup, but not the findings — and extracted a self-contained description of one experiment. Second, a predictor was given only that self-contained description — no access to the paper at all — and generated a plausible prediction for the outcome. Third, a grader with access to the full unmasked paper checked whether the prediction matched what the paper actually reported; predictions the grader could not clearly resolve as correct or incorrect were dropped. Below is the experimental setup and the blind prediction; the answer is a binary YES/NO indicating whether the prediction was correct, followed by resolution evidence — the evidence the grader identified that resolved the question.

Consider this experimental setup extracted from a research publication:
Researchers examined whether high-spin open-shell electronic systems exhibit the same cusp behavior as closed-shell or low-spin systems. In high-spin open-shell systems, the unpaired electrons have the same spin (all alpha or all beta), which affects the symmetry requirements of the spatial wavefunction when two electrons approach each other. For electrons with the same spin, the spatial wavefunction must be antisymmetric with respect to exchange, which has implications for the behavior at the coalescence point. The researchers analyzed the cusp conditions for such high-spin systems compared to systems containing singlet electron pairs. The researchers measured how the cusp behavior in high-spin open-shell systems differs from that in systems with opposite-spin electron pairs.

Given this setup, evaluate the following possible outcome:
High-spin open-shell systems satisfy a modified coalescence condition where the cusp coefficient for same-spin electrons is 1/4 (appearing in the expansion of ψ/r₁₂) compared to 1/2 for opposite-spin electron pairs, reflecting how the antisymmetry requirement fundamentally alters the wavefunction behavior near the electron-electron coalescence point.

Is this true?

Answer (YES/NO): NO